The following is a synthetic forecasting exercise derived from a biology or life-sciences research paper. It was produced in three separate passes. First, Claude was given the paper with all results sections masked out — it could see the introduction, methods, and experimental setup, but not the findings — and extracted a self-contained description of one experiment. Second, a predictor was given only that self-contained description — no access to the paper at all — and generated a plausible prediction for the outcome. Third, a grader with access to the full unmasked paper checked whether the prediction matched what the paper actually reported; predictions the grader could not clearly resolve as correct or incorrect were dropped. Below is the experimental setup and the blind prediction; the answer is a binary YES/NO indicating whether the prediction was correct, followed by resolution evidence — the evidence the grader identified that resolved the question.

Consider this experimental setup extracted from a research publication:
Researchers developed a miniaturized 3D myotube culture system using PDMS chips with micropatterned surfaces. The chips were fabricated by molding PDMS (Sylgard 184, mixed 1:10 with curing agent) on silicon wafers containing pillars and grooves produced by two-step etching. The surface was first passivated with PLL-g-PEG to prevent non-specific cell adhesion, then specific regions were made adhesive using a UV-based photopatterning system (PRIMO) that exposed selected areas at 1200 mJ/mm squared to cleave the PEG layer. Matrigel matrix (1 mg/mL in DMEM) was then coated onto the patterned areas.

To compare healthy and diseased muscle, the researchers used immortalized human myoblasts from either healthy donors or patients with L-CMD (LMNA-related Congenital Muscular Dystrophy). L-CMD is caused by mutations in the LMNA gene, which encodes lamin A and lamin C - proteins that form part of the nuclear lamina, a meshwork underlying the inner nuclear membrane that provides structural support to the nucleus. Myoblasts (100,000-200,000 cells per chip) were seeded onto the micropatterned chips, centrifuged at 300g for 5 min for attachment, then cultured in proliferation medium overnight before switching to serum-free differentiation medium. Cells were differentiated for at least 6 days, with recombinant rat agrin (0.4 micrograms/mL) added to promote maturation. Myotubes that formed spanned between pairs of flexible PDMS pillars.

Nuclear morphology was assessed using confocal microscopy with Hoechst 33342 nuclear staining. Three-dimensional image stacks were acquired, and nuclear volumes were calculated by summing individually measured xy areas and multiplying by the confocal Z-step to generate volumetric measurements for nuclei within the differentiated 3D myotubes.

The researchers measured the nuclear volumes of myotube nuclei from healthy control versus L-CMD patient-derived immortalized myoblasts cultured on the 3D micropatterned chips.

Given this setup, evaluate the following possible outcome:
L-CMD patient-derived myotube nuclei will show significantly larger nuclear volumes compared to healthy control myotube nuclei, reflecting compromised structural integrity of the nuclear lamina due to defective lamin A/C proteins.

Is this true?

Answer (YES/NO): YES